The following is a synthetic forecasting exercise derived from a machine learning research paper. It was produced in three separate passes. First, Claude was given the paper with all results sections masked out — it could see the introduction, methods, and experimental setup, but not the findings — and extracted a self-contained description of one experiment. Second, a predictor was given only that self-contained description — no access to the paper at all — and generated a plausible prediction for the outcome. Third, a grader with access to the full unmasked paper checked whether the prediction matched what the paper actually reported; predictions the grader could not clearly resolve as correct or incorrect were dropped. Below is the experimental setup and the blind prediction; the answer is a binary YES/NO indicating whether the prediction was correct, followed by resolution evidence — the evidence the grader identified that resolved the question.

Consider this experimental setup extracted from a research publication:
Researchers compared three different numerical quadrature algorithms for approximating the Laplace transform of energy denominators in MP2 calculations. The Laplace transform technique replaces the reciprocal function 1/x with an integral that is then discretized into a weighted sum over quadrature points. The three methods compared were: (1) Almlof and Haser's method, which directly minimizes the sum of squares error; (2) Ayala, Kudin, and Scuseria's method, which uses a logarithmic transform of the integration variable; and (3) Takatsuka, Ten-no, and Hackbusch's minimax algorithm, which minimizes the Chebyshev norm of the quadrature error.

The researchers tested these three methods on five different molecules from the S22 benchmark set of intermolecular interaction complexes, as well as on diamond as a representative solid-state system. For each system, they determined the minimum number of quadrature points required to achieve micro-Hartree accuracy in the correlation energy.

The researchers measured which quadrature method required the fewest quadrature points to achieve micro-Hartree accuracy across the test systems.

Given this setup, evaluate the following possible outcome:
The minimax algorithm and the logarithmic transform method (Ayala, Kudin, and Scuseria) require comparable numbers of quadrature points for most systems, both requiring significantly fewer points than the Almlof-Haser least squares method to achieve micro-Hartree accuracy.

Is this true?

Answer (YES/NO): NO